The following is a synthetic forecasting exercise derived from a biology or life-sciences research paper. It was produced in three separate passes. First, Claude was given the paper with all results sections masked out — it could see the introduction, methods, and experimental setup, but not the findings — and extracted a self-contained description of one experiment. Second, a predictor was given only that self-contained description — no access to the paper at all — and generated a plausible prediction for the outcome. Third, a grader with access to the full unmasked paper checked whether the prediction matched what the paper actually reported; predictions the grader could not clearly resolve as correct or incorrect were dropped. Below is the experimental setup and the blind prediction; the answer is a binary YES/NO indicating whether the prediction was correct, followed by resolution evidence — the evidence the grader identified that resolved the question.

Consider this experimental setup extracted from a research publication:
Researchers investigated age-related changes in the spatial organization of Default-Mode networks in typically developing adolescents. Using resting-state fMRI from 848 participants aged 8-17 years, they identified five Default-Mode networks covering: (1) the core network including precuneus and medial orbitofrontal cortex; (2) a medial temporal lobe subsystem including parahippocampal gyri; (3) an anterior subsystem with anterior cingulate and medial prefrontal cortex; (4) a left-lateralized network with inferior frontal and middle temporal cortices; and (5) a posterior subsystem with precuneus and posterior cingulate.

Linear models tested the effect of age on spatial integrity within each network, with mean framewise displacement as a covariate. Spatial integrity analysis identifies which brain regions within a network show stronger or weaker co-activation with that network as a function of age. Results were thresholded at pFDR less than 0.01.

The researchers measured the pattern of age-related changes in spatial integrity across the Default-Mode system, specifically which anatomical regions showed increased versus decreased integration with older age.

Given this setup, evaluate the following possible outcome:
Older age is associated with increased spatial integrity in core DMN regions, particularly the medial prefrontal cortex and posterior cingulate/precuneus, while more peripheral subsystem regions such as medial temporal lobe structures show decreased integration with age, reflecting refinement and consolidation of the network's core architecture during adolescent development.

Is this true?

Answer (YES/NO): NO